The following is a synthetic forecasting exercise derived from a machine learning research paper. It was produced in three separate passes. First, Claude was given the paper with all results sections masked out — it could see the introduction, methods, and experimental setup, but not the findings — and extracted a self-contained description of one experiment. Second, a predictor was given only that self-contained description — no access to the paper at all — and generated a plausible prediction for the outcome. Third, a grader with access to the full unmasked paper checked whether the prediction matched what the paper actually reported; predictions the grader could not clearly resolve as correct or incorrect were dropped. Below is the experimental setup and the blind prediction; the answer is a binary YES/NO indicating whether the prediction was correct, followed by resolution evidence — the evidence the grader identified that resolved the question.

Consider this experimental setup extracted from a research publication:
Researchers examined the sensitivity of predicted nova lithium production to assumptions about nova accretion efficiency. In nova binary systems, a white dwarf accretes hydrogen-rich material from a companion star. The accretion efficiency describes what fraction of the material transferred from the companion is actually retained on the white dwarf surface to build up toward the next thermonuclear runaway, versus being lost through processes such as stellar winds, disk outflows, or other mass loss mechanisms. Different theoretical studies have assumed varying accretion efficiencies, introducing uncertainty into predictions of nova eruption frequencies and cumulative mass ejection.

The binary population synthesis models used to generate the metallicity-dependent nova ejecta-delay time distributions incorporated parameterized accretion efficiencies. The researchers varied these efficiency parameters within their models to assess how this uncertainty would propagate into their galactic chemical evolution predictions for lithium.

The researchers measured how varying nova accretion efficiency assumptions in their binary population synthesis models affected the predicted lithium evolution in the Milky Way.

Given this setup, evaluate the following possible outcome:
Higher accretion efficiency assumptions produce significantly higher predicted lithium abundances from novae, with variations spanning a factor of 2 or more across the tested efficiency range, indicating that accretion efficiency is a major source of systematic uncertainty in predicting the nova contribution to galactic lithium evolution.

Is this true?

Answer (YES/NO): NO